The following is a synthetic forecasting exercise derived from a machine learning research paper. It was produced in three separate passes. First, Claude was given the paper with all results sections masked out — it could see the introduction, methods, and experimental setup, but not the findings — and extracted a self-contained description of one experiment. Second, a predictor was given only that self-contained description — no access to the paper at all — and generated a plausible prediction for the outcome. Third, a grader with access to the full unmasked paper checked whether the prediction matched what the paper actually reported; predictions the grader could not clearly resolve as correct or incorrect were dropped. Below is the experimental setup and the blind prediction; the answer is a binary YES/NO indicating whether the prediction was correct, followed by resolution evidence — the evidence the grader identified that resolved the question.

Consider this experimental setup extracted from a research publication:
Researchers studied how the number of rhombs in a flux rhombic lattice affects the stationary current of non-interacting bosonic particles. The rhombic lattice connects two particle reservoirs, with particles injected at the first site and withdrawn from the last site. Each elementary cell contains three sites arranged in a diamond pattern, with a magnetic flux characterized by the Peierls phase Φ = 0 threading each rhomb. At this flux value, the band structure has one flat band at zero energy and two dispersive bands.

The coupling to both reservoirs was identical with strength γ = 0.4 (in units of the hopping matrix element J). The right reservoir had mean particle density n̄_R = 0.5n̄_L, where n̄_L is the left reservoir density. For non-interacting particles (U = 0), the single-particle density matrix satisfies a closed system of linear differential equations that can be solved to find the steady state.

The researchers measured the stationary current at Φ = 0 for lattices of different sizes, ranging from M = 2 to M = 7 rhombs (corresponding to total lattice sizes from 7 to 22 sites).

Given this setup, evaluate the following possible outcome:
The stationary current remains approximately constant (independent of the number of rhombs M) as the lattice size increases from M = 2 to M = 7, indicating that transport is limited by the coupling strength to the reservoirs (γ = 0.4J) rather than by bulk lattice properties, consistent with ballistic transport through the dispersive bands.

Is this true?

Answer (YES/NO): YES